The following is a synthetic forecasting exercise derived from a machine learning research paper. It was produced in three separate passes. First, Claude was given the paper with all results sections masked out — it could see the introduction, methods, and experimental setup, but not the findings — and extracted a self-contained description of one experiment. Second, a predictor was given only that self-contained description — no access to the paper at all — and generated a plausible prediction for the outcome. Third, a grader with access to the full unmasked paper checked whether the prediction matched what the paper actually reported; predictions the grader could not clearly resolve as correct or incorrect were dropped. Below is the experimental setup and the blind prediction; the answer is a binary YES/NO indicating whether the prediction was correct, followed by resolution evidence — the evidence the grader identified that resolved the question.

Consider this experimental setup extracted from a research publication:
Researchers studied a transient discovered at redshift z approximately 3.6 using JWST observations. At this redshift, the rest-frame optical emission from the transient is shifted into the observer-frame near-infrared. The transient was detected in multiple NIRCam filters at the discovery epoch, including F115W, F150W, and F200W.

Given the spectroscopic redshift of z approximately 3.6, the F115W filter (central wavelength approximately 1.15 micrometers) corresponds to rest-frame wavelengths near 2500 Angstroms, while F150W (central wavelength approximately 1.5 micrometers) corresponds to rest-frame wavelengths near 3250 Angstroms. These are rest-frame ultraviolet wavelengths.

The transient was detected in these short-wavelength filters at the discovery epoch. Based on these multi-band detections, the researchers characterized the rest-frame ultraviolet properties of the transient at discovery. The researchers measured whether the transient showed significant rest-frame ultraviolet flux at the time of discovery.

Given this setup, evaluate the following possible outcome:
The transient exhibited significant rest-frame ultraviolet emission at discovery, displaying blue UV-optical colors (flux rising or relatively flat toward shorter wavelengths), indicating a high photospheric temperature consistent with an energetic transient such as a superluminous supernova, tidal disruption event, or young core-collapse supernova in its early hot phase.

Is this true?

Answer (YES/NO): YES